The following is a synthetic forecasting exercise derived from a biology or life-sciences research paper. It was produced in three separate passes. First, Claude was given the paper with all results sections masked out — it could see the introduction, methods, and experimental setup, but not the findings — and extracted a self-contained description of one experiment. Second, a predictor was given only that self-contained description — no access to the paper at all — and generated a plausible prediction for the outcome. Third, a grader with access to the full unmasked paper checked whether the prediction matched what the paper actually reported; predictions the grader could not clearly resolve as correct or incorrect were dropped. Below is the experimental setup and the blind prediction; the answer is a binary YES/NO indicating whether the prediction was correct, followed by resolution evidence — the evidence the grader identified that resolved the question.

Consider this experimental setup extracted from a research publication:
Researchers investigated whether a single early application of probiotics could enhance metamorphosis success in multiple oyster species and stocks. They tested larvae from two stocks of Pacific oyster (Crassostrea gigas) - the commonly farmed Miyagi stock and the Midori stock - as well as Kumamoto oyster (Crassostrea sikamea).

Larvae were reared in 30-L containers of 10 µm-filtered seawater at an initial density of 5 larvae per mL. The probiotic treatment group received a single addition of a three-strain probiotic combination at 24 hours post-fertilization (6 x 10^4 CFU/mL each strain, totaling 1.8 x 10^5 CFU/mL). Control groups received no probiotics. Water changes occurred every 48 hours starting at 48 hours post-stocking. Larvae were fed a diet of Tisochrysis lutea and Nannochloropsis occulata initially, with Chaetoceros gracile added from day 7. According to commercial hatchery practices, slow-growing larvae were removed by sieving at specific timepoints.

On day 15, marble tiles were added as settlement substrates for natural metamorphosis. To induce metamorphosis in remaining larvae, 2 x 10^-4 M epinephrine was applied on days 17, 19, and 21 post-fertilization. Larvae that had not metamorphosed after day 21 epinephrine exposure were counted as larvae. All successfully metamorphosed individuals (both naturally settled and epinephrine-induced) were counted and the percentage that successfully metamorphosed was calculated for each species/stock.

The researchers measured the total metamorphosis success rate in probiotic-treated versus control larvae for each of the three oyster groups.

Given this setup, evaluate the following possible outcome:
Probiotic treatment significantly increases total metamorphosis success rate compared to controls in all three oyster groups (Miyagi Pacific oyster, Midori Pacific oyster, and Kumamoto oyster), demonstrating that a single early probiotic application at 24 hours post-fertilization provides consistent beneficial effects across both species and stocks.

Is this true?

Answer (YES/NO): YES